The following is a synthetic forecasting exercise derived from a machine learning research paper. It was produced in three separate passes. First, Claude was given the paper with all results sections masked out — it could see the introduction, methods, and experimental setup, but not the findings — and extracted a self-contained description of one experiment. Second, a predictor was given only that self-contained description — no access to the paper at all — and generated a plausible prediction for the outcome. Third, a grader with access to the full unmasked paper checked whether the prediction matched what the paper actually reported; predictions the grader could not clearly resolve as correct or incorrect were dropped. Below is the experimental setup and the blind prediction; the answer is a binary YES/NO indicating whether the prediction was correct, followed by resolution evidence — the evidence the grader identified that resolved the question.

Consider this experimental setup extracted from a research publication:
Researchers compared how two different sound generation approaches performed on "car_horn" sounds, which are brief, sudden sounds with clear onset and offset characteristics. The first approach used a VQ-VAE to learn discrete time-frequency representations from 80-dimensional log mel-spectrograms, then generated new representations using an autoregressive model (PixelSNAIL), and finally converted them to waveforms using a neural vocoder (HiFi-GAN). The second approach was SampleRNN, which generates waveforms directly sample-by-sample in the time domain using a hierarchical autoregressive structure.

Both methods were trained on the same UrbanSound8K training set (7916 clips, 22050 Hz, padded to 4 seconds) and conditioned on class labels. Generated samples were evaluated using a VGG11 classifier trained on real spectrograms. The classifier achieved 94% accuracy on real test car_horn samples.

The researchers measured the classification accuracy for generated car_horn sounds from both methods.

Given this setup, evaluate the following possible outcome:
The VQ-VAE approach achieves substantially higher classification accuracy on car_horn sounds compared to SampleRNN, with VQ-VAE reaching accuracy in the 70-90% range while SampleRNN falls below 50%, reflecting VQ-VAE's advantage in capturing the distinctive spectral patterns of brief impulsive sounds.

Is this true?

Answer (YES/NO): NO